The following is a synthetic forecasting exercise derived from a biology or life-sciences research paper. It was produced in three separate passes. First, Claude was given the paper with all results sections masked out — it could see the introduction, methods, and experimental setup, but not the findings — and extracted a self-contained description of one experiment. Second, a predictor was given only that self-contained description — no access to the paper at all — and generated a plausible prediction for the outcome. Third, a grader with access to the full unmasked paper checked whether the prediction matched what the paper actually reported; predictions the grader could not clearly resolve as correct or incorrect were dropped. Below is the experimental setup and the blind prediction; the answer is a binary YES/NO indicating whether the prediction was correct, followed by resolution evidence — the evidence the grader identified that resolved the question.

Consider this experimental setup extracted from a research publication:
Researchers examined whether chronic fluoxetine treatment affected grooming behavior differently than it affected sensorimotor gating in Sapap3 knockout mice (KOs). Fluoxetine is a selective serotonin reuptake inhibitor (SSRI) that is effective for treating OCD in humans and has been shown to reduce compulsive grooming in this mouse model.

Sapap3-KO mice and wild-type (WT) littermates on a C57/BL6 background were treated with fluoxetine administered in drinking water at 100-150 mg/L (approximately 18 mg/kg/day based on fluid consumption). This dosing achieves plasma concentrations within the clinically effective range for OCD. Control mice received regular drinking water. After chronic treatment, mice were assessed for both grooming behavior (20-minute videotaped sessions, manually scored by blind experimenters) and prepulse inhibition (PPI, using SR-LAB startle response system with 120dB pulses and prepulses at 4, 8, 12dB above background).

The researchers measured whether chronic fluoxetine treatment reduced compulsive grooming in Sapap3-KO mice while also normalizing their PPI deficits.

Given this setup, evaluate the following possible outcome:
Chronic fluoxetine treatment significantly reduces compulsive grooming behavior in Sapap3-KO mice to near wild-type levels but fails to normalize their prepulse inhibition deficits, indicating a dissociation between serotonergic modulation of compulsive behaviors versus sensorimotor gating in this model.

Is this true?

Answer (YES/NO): NO